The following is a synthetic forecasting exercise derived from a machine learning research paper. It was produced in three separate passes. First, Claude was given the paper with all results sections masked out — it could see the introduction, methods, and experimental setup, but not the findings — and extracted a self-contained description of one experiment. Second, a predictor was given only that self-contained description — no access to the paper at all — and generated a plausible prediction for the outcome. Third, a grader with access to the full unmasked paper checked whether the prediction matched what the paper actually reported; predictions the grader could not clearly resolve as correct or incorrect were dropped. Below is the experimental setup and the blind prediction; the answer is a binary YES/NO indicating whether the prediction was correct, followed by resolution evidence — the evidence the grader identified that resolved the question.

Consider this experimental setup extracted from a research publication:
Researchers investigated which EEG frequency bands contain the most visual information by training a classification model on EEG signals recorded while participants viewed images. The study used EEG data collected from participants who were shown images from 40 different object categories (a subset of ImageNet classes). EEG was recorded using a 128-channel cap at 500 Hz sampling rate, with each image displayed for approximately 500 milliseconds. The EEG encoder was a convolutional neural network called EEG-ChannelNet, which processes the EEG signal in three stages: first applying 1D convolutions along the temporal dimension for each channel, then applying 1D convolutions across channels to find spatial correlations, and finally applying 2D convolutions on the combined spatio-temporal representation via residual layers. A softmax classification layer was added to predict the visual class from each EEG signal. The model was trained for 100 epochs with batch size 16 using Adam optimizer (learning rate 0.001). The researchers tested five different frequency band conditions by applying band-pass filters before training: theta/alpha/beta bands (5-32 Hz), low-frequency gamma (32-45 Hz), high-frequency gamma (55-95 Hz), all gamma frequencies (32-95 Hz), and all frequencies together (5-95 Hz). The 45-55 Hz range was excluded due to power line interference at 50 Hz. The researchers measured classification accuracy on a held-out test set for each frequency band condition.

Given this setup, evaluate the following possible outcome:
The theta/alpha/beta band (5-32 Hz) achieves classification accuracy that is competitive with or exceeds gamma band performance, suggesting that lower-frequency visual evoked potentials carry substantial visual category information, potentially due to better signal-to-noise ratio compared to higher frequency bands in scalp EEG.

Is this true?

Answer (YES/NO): NO